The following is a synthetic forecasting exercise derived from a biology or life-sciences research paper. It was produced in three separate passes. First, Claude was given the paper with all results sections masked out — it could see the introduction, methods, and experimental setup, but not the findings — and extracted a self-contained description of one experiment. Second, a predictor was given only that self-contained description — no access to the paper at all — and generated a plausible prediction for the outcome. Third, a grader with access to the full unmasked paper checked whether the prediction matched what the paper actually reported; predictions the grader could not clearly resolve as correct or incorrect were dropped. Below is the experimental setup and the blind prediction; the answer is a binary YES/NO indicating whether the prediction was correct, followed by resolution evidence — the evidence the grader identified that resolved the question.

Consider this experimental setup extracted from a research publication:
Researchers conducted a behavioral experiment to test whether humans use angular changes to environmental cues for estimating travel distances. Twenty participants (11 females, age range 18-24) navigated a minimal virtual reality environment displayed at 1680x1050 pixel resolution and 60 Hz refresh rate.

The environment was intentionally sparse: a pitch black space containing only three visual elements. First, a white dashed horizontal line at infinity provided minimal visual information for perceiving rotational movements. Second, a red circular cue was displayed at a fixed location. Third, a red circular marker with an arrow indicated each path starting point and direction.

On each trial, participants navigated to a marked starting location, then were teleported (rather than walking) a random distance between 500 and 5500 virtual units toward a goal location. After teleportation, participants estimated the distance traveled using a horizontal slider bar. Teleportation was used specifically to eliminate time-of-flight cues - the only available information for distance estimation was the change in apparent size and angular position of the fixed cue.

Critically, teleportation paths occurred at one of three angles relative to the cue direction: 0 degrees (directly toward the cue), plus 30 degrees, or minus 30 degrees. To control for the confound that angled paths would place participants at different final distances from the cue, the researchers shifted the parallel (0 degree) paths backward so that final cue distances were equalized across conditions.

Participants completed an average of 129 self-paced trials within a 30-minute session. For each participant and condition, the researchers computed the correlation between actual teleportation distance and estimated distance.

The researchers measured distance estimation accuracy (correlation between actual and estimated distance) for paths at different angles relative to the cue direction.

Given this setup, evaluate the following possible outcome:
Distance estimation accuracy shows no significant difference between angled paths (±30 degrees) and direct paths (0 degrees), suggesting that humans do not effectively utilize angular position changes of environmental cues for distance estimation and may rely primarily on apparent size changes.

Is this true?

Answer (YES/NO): NO